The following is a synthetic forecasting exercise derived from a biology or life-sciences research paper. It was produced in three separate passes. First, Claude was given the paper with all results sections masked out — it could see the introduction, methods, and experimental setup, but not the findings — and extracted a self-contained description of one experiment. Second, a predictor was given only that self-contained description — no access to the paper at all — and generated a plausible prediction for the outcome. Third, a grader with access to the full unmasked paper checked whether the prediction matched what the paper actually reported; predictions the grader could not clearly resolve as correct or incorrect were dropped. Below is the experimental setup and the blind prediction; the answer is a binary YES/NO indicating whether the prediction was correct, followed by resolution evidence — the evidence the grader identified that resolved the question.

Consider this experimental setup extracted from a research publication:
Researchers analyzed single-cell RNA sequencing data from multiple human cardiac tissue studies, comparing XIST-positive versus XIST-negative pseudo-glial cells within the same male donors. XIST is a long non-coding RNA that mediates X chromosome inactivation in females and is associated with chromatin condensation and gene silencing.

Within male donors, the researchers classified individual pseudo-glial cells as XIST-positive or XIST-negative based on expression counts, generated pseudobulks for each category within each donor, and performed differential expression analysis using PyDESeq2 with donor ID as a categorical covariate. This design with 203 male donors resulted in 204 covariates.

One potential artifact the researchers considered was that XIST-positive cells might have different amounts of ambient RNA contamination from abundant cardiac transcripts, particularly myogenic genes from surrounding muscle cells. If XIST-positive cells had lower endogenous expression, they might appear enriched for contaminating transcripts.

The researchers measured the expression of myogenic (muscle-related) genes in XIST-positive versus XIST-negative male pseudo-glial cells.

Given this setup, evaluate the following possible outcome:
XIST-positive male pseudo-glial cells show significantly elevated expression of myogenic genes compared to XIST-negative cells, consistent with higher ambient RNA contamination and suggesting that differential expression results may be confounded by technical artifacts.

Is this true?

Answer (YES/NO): NO